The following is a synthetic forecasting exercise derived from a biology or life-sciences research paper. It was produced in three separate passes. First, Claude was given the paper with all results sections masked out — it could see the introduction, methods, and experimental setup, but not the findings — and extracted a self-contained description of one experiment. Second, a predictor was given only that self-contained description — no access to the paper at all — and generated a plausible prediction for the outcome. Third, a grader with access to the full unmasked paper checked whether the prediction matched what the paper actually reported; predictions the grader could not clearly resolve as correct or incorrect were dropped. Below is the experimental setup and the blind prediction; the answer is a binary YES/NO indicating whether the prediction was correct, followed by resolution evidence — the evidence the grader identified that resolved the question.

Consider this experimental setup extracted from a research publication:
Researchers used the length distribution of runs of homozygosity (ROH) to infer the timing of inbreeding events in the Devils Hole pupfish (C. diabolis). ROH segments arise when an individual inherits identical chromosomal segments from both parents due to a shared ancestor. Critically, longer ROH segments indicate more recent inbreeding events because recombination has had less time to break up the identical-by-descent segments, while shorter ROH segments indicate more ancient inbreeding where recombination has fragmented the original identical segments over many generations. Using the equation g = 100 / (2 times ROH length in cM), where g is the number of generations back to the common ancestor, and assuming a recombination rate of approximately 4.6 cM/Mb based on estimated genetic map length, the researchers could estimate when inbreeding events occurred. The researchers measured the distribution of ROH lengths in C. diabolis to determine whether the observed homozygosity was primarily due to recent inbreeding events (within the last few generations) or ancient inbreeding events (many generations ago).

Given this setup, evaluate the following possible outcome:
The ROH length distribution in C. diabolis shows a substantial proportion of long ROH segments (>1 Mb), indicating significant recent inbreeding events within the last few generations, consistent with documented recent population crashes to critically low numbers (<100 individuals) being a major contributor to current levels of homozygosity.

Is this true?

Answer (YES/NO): NO